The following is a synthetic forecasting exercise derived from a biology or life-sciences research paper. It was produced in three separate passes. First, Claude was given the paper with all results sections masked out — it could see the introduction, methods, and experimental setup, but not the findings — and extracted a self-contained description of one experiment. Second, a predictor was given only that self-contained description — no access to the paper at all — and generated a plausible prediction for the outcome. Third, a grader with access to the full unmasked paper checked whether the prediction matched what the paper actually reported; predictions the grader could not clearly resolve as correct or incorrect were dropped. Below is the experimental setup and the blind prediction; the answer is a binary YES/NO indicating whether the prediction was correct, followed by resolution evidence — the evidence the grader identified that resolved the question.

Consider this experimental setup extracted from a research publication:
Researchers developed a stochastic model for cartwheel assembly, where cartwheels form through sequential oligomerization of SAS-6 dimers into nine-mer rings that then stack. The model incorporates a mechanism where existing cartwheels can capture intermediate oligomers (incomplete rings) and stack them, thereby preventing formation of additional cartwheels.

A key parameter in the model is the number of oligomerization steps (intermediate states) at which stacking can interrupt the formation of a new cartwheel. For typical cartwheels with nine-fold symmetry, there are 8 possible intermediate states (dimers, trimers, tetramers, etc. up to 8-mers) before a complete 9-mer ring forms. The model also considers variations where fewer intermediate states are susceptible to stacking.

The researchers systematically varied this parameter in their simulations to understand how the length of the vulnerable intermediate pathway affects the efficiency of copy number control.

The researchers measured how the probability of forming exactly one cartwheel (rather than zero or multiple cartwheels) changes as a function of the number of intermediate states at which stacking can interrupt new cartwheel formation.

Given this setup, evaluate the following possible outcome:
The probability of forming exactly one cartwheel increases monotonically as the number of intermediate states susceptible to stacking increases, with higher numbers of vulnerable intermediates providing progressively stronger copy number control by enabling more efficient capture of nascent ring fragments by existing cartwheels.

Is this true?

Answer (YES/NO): YES